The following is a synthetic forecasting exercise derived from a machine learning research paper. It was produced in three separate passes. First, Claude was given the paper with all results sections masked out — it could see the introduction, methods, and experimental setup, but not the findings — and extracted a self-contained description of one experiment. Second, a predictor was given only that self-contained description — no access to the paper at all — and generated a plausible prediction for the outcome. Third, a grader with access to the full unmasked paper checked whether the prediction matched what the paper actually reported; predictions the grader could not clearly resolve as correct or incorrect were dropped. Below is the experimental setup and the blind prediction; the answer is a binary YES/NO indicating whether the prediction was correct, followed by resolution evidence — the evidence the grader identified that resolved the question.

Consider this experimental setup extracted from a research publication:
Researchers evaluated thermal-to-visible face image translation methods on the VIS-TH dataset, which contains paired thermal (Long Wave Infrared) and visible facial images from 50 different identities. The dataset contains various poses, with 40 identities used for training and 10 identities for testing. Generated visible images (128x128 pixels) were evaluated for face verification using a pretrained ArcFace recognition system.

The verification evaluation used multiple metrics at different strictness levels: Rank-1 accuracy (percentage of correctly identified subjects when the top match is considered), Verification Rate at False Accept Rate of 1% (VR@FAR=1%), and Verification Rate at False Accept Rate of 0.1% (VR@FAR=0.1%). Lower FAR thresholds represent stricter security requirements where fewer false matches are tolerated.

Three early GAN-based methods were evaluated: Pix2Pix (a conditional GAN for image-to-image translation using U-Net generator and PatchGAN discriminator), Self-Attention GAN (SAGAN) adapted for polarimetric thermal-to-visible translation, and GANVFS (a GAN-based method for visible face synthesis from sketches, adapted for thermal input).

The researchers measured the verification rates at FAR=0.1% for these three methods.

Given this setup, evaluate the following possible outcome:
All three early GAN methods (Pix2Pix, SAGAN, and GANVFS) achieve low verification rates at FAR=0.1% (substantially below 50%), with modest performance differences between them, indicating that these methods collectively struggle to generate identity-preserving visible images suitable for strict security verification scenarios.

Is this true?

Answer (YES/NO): YES